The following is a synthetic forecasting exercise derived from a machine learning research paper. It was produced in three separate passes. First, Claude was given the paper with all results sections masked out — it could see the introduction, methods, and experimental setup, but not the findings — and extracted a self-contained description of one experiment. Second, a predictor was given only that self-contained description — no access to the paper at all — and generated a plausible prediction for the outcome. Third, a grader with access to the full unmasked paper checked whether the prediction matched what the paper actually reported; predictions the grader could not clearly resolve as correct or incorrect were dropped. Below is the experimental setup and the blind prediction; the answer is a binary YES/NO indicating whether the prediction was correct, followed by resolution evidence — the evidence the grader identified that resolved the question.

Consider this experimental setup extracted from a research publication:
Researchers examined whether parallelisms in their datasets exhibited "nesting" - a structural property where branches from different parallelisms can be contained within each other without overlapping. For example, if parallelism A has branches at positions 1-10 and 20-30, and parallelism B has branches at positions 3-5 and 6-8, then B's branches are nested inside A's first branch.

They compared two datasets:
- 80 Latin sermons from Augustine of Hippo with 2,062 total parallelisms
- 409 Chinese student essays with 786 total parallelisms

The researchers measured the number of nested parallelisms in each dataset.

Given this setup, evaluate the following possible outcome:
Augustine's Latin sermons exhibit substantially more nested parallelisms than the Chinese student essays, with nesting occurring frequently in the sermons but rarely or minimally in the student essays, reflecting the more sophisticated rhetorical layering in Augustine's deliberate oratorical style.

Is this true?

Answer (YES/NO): NO